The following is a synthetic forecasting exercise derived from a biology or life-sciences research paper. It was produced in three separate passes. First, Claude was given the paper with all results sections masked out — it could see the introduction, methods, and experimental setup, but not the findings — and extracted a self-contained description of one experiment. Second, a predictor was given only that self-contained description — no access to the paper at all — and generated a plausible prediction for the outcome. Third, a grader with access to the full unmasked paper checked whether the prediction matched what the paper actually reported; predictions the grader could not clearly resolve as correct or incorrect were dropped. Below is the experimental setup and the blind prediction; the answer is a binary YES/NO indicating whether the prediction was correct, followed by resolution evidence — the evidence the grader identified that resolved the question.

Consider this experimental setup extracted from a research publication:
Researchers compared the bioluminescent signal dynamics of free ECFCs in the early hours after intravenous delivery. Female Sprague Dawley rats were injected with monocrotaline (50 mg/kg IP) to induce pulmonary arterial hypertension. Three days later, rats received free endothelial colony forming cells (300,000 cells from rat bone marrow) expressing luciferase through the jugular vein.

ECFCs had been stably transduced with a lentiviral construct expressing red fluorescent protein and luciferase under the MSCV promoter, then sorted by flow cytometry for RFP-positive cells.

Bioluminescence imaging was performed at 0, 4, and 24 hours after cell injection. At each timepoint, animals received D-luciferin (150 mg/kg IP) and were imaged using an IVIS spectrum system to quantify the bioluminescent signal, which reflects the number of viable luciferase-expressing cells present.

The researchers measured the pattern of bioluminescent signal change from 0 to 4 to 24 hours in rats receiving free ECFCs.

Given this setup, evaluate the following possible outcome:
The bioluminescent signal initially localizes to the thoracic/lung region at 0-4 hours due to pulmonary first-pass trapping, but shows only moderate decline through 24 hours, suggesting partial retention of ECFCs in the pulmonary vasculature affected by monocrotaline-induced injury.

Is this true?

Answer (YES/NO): NO